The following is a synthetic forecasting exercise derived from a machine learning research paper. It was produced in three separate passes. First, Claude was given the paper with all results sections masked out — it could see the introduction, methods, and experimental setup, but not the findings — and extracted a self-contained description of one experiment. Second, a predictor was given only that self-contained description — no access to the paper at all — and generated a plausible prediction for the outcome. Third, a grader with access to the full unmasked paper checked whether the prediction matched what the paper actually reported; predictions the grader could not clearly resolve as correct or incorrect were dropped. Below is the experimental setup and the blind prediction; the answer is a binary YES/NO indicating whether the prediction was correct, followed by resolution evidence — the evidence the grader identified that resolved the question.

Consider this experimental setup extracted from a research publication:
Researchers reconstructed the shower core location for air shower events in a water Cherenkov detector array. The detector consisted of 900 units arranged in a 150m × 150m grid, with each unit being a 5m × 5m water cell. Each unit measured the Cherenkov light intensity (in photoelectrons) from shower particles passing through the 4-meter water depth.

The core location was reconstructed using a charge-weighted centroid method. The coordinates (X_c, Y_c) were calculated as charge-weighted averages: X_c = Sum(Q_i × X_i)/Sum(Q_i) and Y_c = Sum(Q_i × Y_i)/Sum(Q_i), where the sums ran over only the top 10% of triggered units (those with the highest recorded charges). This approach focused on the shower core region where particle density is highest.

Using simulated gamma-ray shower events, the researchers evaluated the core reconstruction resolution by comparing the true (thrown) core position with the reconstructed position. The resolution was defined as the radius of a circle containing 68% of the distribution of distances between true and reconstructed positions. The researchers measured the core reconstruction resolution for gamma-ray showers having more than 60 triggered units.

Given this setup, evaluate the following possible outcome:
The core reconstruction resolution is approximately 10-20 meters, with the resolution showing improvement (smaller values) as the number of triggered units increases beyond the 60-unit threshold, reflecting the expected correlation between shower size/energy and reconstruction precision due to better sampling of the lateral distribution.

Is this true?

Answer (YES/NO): YES